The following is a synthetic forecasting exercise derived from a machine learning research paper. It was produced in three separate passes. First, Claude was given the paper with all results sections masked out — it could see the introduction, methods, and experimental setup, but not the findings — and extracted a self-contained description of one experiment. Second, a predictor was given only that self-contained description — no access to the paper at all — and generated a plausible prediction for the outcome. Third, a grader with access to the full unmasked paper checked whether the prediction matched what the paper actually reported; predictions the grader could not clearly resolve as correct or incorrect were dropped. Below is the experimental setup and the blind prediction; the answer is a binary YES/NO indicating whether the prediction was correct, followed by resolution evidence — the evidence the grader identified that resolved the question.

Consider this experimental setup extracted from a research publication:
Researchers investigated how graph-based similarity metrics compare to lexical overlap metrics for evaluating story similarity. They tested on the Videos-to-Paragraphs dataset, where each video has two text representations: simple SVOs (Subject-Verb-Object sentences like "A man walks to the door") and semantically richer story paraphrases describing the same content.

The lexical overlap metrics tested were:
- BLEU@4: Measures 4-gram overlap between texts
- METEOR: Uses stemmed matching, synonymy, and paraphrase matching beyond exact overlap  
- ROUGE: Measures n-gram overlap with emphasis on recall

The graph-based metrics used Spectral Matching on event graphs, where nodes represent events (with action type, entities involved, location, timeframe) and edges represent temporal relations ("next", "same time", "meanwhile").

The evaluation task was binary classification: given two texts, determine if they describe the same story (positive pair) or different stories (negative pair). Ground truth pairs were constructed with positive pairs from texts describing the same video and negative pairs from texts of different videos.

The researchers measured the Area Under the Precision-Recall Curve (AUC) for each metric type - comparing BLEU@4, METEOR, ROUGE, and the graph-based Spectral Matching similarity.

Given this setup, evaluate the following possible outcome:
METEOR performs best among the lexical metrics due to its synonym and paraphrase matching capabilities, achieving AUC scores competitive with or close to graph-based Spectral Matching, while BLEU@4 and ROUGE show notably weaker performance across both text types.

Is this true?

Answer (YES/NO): NO